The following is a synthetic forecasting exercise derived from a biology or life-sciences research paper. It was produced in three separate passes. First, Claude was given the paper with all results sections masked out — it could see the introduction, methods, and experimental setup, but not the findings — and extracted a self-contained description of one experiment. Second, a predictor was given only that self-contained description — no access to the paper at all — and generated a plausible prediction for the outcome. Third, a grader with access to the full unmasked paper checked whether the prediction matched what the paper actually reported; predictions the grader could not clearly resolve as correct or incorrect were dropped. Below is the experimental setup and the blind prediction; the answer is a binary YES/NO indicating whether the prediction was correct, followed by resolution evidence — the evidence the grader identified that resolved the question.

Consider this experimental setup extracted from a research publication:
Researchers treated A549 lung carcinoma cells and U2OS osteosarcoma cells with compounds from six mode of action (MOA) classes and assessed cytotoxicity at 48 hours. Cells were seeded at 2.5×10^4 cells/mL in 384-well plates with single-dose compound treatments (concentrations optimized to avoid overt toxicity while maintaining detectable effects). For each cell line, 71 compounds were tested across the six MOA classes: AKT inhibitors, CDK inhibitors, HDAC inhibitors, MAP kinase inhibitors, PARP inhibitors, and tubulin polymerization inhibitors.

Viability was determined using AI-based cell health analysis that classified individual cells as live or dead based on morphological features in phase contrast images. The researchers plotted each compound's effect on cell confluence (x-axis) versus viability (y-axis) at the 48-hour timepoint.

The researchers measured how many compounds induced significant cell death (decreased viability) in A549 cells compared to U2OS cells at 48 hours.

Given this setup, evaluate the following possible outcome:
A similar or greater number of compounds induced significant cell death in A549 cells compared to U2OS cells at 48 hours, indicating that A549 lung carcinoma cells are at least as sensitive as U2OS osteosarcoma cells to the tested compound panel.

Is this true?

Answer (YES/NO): YES